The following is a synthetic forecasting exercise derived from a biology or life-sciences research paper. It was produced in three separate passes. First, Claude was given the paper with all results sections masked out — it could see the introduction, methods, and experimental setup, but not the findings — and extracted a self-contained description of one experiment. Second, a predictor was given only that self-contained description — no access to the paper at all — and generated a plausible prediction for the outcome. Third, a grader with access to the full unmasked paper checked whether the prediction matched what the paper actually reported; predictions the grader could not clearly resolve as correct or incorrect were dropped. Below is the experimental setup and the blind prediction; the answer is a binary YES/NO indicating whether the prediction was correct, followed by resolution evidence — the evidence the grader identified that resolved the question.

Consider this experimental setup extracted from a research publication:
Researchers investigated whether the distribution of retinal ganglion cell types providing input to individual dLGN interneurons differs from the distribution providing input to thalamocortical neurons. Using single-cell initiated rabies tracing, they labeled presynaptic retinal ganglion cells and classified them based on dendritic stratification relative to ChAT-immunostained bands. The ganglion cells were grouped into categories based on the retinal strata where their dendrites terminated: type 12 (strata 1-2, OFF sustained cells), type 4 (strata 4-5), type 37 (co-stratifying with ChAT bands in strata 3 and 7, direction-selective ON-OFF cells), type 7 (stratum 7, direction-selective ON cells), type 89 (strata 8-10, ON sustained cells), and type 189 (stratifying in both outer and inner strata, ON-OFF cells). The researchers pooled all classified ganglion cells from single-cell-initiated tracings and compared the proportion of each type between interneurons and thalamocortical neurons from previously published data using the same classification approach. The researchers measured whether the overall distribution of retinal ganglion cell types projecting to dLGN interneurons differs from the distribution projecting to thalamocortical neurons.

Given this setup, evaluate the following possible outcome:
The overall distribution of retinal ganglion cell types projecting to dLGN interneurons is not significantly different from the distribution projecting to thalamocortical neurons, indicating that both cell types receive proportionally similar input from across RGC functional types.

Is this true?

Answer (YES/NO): NO